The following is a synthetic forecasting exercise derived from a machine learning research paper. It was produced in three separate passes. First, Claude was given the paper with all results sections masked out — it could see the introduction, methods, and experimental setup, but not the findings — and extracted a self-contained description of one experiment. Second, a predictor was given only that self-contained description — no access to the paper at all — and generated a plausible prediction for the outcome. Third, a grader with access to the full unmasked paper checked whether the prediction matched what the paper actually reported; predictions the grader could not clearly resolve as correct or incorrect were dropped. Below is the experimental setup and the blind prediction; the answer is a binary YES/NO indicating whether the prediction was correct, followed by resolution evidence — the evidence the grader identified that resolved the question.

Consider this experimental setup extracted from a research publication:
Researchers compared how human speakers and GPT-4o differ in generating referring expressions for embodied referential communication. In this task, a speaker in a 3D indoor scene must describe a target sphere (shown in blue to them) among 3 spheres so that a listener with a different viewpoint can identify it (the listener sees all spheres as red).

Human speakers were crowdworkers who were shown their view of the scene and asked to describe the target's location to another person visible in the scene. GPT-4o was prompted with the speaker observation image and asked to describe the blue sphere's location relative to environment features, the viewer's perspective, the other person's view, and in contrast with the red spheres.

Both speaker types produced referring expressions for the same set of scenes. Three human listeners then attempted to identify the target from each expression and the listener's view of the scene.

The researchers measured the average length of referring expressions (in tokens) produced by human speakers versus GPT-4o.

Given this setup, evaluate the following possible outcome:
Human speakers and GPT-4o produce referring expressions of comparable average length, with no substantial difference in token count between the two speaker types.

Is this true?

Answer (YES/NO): NO